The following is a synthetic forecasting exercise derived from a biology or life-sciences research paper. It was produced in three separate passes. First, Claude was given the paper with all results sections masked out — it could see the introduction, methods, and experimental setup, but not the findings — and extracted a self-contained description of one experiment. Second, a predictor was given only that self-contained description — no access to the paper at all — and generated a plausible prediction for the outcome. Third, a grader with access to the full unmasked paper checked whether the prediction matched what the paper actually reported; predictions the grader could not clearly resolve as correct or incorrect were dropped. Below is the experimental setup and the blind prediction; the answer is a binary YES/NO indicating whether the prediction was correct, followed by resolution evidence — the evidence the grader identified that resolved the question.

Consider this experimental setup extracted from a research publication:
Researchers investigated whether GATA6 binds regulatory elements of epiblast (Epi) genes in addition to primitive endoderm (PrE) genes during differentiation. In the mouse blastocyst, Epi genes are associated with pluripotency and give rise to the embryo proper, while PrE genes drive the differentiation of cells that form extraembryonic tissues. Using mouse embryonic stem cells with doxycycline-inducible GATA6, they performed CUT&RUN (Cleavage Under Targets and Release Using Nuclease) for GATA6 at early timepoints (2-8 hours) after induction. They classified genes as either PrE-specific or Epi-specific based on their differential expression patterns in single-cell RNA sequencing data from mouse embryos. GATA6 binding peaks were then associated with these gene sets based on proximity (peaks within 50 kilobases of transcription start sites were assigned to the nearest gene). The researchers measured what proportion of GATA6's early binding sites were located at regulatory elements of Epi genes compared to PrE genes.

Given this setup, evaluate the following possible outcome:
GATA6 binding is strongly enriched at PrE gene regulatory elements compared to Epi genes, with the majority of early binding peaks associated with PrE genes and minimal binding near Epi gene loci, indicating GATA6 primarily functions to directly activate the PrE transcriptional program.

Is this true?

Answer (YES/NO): NO